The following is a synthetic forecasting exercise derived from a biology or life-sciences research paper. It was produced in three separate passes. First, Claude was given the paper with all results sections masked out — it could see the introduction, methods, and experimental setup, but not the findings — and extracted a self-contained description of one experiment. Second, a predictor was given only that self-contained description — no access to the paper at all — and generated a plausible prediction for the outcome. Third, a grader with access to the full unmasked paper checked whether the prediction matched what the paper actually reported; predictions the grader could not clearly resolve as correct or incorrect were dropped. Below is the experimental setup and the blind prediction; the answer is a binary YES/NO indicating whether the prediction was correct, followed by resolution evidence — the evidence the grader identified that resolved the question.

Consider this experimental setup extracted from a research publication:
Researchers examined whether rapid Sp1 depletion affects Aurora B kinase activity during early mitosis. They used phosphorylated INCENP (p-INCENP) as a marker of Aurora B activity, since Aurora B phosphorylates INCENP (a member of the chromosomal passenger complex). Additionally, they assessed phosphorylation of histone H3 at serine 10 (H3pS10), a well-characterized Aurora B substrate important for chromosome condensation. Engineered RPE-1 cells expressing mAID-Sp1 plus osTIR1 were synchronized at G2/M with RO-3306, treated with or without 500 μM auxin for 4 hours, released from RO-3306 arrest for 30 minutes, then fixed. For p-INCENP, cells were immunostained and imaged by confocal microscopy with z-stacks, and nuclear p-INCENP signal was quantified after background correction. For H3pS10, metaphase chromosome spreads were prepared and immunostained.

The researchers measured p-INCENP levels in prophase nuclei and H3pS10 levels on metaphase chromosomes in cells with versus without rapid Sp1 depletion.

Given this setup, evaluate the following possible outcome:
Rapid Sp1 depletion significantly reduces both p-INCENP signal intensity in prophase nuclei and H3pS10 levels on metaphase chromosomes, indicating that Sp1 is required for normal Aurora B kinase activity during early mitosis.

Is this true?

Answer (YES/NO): YES